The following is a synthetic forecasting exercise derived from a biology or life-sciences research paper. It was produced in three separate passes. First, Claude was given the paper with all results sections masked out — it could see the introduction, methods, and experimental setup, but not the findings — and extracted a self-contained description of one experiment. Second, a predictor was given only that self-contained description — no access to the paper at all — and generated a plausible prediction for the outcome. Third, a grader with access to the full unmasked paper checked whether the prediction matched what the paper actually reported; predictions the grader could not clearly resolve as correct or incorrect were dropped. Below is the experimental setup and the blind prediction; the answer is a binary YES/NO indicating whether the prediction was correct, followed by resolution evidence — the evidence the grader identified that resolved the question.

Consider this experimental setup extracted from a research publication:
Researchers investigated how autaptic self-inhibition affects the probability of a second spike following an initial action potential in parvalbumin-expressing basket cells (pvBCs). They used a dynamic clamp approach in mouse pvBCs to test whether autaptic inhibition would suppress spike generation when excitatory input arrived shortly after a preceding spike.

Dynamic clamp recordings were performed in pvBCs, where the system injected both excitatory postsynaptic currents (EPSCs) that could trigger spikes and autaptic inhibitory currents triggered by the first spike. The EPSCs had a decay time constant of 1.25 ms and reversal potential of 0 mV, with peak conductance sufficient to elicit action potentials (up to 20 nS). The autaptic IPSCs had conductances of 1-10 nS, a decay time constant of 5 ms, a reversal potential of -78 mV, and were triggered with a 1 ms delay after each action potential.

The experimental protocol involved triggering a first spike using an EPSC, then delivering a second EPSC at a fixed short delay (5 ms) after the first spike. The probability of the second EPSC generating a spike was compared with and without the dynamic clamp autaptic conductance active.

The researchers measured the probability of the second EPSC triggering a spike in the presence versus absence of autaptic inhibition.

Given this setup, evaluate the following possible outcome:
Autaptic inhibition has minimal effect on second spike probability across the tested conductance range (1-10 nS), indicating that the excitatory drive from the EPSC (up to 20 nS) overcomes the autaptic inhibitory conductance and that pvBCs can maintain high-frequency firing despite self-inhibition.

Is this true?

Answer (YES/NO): NO